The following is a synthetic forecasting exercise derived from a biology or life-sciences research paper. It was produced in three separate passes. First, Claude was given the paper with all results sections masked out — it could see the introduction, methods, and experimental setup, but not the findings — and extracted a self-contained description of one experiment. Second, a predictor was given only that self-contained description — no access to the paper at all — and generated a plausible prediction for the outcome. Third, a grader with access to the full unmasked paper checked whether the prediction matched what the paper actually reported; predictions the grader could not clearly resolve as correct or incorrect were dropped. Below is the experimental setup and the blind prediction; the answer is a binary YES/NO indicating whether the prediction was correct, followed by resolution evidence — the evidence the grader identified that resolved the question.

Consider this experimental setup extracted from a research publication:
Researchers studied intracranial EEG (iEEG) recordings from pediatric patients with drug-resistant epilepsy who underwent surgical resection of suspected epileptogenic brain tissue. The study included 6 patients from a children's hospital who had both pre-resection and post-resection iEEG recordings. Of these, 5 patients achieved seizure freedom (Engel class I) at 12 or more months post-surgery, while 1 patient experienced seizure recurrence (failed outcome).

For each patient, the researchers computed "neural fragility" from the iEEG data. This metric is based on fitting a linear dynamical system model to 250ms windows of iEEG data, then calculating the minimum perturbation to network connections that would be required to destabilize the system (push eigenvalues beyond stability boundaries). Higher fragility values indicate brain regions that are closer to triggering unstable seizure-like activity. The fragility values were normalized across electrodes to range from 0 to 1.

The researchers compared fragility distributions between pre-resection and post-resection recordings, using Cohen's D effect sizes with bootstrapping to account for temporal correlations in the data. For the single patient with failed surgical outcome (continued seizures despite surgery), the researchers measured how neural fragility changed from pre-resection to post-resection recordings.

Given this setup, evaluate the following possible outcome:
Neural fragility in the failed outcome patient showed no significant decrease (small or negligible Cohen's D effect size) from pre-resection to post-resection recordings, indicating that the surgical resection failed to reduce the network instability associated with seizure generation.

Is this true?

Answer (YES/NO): NO